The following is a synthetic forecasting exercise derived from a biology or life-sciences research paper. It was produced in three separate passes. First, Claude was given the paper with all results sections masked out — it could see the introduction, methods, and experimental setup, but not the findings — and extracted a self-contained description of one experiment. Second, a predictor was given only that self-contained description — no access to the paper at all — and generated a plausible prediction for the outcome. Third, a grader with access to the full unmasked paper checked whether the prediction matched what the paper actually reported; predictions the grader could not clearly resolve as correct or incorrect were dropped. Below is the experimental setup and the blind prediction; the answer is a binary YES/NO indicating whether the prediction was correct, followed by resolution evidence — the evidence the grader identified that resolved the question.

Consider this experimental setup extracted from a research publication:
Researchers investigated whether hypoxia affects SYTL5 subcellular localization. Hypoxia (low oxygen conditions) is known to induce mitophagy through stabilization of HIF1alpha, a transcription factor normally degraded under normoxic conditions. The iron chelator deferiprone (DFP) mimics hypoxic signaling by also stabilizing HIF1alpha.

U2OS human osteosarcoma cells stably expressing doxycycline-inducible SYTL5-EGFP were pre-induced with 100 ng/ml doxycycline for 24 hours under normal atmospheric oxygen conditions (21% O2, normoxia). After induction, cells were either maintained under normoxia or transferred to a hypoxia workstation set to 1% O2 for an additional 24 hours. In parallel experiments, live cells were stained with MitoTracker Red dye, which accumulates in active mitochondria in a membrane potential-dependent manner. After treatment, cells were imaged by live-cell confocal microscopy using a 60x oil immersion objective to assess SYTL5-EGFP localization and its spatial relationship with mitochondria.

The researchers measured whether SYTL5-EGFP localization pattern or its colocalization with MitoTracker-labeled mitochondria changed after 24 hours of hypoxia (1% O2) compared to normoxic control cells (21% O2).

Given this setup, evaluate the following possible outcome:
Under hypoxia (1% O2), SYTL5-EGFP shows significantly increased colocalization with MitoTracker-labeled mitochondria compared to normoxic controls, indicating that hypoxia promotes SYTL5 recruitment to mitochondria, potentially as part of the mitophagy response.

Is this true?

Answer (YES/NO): NO